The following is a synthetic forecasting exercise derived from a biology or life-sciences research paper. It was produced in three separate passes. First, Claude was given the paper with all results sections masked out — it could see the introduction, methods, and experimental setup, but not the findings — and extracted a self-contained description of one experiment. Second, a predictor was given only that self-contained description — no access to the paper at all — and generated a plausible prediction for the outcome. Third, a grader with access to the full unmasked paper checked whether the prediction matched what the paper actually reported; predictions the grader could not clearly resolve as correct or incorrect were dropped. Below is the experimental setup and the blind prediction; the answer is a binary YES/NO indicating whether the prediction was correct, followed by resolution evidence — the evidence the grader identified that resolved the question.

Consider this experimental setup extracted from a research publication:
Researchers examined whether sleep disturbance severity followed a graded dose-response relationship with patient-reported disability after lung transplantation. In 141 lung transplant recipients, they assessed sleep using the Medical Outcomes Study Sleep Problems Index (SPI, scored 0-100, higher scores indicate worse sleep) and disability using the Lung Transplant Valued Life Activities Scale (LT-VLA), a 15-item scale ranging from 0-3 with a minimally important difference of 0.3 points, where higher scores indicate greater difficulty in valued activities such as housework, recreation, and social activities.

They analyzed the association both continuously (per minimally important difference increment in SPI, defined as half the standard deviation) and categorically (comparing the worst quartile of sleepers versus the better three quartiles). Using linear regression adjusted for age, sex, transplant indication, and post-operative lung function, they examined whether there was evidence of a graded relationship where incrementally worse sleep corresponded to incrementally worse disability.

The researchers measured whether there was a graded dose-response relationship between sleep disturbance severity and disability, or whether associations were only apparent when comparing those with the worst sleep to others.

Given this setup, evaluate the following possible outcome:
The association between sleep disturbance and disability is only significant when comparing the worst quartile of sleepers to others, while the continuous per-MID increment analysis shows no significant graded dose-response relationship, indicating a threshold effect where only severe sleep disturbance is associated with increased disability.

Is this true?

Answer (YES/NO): NO